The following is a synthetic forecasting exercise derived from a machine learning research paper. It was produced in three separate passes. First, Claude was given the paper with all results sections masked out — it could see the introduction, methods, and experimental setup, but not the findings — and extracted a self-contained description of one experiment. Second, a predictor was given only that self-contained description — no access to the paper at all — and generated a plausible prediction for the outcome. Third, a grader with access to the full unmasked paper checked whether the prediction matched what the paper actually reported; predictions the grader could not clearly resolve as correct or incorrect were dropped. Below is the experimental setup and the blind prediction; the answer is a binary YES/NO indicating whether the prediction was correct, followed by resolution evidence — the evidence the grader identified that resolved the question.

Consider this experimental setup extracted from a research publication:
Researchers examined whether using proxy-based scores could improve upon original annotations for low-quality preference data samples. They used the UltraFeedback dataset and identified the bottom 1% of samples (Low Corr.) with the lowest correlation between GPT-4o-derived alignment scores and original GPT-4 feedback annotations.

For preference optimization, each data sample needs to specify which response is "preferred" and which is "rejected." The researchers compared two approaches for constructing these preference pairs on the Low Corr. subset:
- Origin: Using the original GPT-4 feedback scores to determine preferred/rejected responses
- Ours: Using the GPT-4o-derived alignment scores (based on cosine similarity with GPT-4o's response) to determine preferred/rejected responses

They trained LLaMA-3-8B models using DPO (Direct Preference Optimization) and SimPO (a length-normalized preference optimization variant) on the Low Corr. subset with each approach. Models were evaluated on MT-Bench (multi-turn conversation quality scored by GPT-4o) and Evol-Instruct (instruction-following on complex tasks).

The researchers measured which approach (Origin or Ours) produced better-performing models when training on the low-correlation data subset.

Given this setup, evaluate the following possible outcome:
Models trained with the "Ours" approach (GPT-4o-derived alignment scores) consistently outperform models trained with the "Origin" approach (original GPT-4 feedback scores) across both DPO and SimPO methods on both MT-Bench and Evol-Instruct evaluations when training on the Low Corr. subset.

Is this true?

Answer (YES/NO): NO